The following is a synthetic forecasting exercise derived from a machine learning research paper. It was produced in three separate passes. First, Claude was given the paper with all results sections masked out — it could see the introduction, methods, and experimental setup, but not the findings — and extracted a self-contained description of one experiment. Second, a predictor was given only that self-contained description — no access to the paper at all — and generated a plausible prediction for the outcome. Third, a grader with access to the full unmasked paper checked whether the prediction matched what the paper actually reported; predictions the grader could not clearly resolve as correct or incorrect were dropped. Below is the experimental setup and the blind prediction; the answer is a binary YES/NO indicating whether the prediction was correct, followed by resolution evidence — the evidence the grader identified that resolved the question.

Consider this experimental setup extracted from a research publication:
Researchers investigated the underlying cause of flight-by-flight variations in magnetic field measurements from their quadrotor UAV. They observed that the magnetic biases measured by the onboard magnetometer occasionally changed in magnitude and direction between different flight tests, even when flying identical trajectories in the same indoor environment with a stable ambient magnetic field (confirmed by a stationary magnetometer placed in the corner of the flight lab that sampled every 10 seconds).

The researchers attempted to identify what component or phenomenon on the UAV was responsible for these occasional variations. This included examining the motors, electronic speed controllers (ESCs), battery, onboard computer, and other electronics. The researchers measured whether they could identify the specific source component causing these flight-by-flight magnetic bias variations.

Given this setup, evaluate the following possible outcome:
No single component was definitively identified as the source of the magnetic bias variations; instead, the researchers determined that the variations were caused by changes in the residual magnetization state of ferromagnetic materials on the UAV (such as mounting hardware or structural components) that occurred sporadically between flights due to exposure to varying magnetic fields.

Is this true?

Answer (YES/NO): NO